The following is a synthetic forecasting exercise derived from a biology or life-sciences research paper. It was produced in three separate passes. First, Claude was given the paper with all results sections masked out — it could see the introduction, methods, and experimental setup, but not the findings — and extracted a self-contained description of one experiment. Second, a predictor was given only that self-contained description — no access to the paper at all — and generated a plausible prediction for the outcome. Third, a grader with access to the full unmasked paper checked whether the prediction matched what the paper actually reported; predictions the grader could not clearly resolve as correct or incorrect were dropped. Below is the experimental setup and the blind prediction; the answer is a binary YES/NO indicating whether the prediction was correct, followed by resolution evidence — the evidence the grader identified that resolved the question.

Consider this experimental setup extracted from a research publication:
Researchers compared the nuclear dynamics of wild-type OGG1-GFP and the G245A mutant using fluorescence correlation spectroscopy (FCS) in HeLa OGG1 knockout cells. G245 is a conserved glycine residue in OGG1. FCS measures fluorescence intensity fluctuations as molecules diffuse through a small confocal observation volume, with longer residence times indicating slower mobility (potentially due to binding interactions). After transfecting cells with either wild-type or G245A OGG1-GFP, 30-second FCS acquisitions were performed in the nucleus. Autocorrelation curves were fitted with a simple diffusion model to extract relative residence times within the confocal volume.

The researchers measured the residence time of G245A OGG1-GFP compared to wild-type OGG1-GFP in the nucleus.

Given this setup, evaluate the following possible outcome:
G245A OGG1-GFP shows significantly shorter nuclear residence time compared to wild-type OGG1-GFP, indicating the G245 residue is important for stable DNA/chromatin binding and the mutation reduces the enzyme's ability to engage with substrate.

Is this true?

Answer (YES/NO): YES